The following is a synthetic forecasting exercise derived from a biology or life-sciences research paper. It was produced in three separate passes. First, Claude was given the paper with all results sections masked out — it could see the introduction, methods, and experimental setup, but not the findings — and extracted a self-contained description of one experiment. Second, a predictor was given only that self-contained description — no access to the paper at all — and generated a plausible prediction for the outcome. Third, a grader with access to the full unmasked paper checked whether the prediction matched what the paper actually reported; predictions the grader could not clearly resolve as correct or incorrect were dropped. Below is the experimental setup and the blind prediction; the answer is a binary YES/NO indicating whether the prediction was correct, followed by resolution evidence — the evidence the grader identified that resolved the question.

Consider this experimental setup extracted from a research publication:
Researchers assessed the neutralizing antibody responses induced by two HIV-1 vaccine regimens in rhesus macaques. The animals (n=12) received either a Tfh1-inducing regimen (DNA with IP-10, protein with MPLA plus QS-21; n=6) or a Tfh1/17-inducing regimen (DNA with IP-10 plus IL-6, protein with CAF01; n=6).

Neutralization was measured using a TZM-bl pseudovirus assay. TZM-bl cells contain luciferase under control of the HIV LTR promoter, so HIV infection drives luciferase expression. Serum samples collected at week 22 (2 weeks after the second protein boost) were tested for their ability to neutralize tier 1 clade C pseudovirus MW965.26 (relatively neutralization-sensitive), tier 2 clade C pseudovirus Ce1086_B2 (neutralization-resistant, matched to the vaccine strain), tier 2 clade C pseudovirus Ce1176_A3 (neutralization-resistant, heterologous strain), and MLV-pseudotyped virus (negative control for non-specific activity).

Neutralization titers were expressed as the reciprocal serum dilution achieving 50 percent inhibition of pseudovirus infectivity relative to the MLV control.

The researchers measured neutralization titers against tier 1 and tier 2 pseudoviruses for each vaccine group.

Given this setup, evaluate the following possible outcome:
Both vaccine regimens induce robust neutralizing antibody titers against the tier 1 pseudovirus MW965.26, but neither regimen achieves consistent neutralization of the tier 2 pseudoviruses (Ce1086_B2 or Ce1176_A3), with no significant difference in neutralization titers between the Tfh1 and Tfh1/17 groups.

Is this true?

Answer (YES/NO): NO